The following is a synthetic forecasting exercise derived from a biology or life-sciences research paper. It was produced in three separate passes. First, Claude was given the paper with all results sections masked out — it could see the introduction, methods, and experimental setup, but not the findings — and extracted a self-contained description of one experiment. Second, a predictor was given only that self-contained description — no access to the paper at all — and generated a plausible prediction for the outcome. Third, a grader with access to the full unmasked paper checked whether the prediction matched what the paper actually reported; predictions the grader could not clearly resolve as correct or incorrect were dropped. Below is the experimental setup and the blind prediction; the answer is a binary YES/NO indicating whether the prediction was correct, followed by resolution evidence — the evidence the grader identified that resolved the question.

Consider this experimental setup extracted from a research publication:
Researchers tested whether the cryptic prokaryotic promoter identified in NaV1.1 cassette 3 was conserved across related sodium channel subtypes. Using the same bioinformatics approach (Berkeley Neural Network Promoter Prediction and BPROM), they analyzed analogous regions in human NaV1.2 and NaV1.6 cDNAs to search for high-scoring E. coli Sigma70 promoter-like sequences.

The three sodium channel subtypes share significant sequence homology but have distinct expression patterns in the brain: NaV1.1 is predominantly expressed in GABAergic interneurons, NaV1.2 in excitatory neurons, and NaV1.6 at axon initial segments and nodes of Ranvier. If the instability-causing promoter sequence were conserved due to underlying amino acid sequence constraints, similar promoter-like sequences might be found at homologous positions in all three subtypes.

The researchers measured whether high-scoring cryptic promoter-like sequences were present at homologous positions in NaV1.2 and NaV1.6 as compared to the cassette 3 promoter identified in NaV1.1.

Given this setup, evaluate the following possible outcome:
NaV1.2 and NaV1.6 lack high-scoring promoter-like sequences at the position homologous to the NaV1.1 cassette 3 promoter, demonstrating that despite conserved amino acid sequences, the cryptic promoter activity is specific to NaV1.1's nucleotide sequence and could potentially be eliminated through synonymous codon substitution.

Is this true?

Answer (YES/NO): NO